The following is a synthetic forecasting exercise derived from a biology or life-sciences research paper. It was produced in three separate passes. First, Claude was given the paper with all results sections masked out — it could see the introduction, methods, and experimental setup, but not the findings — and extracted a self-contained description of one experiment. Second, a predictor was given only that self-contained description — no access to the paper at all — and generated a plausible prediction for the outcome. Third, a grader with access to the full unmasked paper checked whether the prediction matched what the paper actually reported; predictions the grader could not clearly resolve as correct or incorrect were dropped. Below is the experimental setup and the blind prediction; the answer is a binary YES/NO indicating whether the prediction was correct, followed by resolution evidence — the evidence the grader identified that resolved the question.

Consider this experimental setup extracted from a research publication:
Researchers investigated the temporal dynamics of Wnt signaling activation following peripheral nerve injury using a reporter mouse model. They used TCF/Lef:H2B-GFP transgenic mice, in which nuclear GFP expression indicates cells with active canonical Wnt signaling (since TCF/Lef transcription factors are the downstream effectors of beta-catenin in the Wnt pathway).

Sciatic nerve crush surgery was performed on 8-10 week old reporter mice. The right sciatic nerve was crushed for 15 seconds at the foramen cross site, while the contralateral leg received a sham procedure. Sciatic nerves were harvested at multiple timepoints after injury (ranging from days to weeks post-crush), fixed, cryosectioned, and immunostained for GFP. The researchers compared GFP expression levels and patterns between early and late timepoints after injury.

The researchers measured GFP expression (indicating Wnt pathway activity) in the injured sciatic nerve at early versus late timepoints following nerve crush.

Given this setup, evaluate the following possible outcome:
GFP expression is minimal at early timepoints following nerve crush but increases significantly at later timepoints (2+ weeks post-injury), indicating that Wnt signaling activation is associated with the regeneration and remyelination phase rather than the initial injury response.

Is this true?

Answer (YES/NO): NO